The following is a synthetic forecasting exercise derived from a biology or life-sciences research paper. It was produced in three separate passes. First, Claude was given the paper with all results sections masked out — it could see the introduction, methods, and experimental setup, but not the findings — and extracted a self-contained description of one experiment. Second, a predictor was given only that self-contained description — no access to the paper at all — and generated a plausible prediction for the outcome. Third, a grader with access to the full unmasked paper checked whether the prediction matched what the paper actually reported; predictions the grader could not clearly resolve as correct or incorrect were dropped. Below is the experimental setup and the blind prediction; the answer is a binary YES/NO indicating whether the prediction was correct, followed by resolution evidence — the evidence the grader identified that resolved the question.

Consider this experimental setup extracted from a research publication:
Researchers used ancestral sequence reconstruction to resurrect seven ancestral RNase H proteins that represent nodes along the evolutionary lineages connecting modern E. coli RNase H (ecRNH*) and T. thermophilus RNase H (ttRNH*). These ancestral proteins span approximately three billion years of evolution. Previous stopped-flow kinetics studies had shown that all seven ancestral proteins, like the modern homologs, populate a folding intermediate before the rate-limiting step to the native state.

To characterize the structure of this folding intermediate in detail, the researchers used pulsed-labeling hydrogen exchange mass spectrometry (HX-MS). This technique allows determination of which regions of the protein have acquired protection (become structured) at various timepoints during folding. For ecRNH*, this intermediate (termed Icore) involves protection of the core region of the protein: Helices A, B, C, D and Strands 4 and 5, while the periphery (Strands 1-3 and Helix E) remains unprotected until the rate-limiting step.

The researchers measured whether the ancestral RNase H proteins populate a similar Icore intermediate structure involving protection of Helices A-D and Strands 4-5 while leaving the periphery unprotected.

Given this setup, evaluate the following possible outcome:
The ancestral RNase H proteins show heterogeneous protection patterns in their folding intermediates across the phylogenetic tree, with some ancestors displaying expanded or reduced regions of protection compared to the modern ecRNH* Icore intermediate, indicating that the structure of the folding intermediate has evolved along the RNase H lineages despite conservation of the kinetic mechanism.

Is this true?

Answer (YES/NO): NO